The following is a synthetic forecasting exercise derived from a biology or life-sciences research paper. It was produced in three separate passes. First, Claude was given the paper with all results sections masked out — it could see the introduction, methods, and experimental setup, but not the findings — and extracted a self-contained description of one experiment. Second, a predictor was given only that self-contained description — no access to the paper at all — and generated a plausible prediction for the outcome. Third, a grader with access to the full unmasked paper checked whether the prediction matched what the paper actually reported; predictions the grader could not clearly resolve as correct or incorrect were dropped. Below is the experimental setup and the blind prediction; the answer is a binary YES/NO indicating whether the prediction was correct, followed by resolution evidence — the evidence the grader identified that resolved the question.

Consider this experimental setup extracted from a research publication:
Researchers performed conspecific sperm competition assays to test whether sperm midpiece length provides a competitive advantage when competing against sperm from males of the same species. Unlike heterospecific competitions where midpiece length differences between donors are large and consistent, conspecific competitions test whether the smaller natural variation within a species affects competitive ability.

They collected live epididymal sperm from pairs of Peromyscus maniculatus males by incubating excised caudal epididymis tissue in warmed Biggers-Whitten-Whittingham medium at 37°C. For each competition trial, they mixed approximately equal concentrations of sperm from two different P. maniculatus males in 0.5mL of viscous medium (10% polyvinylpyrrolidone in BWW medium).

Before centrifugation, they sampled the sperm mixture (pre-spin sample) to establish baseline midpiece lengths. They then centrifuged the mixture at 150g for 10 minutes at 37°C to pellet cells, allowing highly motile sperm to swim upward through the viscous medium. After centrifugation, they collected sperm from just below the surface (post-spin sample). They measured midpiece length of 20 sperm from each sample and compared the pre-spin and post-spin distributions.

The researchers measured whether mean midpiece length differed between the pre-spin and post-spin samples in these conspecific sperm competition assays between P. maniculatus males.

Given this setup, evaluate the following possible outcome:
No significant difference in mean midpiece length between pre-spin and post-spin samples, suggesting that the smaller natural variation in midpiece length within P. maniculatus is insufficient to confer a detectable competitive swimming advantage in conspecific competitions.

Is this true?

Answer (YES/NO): NO